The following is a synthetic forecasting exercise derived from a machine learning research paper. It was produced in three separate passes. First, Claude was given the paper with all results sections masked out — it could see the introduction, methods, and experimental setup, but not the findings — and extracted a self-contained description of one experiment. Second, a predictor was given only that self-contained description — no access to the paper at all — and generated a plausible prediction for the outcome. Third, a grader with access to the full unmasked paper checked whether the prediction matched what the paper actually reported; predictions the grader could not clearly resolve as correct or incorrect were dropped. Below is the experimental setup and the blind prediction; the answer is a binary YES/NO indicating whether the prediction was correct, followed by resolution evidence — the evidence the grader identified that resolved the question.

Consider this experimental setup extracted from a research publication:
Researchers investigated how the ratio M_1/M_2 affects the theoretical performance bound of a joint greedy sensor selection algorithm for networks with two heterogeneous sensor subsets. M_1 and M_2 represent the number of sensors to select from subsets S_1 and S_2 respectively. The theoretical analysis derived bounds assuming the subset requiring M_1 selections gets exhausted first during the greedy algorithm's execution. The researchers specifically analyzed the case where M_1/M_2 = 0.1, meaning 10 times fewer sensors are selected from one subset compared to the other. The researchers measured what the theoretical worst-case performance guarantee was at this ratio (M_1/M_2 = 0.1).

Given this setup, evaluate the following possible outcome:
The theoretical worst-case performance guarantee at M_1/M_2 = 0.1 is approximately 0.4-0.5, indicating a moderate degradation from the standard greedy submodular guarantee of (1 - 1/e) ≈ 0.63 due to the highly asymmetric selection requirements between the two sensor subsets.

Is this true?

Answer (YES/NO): NO